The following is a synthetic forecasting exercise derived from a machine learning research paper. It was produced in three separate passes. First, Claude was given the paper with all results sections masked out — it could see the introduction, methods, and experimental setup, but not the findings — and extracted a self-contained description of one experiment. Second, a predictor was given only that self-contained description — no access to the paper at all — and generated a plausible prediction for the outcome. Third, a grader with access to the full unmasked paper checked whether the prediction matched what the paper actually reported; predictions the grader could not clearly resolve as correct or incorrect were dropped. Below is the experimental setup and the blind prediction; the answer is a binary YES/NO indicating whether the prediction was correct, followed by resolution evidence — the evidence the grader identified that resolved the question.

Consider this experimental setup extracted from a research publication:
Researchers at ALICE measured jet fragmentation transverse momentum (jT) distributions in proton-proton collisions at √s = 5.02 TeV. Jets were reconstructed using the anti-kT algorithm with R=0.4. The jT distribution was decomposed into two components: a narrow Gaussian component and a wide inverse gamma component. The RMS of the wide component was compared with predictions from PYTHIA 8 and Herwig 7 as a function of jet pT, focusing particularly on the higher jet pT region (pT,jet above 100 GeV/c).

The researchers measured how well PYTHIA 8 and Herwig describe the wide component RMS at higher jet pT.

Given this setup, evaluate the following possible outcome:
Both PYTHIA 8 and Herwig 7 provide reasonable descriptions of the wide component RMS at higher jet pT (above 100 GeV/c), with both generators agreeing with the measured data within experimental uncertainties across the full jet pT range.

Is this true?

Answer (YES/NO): NO